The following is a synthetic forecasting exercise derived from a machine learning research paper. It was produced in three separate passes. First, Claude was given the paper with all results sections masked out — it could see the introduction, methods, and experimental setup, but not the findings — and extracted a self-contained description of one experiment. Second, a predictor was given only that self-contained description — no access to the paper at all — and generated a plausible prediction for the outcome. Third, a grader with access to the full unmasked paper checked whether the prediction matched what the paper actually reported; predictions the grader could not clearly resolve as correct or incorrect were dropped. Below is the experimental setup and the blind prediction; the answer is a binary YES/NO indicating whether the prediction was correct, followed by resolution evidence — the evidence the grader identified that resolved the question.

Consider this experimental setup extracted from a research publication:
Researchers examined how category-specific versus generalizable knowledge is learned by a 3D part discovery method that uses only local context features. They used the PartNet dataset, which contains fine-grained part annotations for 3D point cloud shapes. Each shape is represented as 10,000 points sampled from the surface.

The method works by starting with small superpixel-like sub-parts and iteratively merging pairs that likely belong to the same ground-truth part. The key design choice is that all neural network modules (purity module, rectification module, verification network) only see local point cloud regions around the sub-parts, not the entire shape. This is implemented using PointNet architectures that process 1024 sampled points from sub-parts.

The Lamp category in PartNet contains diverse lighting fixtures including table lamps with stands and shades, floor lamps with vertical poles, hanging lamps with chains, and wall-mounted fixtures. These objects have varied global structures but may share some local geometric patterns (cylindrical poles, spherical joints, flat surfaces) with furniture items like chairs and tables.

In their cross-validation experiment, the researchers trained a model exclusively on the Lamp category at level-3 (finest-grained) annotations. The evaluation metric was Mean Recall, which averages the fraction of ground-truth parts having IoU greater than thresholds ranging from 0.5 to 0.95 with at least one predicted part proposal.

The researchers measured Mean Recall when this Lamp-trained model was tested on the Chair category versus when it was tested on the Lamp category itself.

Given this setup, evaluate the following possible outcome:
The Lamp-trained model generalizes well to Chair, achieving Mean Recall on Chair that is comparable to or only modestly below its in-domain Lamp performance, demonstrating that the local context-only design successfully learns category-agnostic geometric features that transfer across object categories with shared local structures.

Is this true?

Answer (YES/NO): NO